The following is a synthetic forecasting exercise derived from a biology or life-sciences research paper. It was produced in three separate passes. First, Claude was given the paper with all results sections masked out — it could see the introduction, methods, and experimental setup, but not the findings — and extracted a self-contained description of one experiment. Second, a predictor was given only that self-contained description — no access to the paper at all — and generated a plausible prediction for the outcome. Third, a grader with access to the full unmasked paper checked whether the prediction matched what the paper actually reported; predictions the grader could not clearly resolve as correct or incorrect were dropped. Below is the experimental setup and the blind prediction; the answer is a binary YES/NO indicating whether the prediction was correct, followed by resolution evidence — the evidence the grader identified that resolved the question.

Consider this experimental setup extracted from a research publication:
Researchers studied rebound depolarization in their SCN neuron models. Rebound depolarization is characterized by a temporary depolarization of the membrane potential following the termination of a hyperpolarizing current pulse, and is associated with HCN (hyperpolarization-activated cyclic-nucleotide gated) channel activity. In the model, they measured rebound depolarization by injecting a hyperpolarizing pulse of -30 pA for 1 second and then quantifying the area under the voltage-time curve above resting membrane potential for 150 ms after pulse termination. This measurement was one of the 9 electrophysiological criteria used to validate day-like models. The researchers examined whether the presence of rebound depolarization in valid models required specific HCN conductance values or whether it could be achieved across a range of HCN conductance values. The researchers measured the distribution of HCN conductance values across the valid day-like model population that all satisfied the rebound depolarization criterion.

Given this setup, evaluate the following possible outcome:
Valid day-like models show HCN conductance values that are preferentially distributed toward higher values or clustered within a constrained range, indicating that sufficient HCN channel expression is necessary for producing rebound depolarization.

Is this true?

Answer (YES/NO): NO